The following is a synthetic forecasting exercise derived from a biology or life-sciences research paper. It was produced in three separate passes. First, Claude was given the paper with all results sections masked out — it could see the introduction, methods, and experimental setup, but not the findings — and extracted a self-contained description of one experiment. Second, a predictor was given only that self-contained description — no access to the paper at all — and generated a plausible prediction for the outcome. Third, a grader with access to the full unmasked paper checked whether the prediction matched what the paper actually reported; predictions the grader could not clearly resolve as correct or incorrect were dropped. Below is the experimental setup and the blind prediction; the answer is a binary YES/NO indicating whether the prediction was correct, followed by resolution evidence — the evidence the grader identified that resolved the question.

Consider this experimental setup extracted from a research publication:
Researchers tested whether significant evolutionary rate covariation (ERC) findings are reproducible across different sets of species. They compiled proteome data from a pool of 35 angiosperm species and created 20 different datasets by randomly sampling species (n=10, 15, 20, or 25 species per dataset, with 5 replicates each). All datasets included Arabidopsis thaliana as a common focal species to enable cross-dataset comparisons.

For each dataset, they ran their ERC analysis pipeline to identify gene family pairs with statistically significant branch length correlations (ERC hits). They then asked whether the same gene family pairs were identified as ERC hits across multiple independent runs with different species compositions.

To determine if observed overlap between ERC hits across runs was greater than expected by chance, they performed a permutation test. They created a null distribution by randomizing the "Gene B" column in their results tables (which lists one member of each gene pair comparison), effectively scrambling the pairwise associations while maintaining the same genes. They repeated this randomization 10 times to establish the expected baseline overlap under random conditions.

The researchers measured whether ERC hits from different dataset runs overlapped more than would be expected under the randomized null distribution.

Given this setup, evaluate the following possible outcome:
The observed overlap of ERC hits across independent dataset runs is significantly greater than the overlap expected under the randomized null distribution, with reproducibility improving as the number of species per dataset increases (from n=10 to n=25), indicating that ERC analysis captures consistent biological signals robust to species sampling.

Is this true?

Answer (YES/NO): NO